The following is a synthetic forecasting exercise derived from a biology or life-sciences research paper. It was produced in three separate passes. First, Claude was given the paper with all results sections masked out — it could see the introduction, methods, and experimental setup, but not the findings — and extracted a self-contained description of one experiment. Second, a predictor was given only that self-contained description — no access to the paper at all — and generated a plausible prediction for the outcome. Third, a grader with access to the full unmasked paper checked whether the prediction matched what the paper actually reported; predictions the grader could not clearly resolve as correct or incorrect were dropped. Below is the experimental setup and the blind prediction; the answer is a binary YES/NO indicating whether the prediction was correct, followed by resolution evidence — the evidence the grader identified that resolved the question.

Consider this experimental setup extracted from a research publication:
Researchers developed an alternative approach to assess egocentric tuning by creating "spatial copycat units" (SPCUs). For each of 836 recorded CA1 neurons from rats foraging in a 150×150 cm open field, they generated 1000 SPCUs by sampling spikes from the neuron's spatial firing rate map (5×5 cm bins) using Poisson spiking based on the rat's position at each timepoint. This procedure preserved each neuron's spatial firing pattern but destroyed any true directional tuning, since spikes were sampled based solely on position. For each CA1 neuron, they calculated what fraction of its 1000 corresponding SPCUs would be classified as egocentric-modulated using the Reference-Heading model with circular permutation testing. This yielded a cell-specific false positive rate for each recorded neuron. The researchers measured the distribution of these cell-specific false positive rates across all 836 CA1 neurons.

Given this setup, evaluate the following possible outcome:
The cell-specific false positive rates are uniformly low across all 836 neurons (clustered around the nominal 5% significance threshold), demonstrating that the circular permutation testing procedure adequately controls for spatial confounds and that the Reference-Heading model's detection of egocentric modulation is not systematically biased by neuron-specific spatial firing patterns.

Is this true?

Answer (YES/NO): NO